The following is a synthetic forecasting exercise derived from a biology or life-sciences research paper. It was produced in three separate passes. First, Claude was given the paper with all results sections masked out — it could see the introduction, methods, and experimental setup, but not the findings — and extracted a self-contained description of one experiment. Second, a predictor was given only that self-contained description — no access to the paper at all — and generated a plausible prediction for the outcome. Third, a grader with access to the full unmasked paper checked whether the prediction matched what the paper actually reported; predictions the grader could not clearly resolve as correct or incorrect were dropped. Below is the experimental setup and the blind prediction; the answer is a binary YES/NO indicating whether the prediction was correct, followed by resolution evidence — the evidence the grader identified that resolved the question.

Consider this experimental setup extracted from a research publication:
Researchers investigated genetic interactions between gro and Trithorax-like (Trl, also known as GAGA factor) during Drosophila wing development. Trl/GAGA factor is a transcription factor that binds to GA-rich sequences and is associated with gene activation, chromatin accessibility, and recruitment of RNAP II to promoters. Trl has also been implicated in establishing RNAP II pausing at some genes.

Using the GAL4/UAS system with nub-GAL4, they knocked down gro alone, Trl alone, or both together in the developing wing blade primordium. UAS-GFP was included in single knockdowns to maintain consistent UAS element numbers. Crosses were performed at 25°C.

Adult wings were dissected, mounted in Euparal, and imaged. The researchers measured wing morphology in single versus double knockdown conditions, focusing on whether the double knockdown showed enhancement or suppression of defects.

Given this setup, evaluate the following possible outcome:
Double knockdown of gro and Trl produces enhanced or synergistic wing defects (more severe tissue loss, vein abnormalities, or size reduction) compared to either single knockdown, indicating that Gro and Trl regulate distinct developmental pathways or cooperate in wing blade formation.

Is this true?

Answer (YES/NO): YES